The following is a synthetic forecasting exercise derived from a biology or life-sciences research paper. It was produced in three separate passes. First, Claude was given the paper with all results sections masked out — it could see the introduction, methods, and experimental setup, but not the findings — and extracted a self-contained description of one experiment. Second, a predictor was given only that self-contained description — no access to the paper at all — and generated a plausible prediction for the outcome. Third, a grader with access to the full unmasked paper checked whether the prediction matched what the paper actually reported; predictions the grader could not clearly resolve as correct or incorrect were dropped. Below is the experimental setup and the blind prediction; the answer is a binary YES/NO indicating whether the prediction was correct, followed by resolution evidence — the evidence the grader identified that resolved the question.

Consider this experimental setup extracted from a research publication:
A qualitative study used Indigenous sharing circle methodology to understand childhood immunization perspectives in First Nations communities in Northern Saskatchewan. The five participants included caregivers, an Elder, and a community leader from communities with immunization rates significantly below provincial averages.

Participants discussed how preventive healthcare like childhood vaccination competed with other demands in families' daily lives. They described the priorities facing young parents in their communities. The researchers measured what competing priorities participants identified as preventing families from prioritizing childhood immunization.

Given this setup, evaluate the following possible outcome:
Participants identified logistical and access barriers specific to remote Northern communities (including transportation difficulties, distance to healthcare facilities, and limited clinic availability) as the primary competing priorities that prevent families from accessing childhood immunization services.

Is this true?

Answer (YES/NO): NO